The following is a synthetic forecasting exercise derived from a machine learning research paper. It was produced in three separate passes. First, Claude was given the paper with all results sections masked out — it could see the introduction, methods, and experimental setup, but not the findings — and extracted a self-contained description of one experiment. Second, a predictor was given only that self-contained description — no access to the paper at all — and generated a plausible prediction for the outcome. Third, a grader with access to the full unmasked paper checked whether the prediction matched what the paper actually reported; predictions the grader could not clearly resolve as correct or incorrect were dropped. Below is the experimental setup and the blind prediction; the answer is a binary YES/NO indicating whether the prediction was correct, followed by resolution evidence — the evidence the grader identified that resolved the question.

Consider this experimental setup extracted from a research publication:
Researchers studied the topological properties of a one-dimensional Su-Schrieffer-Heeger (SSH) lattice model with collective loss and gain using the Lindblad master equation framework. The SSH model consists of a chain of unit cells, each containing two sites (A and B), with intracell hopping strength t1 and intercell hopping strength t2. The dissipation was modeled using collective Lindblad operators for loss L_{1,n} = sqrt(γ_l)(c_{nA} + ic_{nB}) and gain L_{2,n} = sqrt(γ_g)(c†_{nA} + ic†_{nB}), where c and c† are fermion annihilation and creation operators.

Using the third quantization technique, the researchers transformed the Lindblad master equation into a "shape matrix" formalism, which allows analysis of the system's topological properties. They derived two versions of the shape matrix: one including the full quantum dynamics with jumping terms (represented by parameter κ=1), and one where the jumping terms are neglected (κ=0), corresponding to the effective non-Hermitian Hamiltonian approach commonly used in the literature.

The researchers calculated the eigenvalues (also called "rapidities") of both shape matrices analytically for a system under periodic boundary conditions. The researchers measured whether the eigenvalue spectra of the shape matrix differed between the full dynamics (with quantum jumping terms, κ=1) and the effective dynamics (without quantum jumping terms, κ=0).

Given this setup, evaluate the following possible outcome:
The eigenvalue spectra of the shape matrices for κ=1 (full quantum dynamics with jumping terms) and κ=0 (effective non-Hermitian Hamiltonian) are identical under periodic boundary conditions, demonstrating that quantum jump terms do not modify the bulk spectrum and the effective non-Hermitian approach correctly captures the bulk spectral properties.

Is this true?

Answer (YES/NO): YES